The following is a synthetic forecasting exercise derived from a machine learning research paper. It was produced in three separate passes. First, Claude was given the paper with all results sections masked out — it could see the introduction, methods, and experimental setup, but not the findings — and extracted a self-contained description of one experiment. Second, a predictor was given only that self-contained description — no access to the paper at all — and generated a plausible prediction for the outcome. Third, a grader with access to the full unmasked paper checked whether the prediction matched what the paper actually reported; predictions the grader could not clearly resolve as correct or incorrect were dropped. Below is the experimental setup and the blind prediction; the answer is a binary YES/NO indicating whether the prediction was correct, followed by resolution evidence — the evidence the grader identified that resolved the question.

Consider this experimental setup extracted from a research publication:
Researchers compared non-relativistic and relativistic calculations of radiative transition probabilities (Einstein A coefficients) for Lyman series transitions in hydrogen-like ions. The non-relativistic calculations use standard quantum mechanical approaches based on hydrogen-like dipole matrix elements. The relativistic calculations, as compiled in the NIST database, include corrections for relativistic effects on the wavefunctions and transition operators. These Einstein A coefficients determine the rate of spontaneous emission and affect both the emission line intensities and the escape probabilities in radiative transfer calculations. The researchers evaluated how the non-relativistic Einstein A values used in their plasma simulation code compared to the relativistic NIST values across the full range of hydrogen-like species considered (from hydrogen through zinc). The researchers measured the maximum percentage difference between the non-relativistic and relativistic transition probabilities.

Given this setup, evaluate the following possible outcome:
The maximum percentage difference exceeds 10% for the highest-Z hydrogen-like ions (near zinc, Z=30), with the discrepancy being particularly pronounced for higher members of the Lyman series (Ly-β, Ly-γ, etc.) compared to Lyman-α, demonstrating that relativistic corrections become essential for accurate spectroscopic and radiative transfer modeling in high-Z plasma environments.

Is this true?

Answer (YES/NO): NO